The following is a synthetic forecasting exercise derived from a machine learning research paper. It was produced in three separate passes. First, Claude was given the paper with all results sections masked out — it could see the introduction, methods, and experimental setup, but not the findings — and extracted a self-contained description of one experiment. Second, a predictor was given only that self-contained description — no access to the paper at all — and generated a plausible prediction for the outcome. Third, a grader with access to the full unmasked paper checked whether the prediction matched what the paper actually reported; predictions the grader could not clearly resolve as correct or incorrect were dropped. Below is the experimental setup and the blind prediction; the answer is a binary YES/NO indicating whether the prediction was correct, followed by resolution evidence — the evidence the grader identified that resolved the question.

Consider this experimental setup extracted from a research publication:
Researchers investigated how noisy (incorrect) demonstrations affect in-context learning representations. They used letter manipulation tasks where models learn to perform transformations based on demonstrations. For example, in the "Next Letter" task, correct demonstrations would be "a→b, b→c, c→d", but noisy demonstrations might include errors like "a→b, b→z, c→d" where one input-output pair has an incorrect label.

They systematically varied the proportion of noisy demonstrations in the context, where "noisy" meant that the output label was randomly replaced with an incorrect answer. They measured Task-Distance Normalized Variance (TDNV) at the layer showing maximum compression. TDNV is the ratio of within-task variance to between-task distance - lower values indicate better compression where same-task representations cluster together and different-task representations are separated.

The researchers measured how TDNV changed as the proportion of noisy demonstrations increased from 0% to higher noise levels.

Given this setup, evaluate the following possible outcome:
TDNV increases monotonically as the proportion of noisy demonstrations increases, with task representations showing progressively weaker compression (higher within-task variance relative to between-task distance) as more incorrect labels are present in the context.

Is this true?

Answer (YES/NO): YES